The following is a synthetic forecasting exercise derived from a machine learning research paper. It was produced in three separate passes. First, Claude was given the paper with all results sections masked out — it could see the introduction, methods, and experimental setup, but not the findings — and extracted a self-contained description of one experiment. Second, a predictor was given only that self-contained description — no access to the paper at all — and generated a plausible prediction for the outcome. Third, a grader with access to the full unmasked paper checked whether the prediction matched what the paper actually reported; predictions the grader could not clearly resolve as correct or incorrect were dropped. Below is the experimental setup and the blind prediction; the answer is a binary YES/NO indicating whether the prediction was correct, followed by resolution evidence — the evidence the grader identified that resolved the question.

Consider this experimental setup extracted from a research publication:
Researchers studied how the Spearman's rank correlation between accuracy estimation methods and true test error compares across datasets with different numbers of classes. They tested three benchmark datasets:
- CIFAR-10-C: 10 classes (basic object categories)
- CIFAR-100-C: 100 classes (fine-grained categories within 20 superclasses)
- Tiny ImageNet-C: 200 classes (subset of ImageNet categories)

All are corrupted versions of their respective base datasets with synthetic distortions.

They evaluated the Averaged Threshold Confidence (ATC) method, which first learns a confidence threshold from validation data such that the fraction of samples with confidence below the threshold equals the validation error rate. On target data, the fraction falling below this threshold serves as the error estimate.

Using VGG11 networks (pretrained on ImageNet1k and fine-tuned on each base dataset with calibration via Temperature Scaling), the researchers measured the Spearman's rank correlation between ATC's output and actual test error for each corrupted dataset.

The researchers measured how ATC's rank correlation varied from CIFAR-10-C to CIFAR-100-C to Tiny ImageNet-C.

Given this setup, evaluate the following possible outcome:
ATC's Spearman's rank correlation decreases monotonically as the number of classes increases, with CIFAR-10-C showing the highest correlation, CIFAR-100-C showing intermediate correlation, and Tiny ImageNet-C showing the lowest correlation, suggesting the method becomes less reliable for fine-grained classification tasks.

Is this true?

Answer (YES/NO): NO